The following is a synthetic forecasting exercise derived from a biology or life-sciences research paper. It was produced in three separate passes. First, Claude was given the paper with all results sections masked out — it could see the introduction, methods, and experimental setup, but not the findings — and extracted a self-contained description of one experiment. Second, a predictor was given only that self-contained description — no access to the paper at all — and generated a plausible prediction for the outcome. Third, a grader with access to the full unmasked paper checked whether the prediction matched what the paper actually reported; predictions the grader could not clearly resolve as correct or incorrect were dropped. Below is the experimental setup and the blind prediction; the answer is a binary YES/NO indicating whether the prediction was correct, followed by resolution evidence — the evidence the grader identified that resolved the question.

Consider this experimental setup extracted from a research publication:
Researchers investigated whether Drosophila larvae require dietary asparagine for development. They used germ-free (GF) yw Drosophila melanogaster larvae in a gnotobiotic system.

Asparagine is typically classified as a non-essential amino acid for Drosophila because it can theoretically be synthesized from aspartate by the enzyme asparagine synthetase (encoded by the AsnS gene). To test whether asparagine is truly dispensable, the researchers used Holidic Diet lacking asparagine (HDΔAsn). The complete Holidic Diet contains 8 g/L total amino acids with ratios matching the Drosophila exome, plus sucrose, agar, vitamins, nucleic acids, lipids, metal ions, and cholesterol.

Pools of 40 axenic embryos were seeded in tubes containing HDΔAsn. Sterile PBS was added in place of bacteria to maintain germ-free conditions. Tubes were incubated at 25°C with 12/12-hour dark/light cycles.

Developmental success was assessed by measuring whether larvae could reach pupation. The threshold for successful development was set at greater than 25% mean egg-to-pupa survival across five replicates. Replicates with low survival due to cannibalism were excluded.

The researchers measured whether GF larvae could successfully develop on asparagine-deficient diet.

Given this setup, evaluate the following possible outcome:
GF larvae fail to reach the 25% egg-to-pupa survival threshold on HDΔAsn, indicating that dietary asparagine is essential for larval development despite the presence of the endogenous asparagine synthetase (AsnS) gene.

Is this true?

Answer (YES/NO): YES